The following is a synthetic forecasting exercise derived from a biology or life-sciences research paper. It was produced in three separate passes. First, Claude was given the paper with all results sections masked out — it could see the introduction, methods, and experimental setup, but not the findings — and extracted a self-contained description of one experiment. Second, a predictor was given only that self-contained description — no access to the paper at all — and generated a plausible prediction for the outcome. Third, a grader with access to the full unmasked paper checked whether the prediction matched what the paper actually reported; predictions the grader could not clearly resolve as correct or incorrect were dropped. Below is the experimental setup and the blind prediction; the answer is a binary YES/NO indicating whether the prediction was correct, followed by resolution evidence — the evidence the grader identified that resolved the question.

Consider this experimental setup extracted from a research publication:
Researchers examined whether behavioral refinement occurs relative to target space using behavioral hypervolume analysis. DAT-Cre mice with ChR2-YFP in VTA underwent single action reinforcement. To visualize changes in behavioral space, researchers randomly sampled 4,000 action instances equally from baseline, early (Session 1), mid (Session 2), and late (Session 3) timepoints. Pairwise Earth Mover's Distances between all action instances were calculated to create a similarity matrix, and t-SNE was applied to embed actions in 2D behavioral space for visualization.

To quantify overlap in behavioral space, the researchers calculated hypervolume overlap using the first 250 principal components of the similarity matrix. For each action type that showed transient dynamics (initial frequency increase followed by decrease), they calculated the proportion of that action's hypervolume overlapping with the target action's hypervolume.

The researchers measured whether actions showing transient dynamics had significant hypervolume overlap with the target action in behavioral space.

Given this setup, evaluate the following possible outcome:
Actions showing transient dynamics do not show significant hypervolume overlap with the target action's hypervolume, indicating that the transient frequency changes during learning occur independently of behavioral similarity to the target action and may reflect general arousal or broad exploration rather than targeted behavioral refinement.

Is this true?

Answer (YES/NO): NO